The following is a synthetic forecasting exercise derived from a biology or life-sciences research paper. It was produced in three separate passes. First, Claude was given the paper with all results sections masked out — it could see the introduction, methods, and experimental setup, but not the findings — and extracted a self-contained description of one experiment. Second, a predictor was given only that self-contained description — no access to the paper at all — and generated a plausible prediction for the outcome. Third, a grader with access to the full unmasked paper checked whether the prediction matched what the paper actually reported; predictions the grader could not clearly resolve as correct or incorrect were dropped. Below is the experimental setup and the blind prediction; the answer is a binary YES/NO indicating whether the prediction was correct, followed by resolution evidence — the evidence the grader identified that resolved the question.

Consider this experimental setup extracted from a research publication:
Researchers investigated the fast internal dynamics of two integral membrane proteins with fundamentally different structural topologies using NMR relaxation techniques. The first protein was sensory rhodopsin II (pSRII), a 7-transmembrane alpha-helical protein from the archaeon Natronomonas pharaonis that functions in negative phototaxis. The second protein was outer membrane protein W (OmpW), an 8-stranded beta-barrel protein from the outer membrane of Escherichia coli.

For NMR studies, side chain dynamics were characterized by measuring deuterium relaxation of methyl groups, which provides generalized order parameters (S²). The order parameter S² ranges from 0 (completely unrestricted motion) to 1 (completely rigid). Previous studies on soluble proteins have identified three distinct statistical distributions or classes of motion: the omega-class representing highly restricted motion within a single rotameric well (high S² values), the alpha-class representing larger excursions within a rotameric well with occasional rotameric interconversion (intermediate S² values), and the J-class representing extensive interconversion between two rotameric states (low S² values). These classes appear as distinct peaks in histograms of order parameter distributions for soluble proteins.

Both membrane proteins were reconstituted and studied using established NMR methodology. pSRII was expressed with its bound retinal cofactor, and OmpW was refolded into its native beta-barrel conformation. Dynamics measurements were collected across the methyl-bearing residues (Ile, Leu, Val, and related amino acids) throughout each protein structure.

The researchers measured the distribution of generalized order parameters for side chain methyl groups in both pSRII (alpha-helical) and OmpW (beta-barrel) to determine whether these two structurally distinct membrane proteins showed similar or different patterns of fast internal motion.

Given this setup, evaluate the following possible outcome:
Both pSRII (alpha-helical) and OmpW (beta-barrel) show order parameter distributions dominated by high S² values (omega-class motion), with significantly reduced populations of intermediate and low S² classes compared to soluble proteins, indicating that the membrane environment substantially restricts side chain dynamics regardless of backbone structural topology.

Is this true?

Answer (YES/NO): NO